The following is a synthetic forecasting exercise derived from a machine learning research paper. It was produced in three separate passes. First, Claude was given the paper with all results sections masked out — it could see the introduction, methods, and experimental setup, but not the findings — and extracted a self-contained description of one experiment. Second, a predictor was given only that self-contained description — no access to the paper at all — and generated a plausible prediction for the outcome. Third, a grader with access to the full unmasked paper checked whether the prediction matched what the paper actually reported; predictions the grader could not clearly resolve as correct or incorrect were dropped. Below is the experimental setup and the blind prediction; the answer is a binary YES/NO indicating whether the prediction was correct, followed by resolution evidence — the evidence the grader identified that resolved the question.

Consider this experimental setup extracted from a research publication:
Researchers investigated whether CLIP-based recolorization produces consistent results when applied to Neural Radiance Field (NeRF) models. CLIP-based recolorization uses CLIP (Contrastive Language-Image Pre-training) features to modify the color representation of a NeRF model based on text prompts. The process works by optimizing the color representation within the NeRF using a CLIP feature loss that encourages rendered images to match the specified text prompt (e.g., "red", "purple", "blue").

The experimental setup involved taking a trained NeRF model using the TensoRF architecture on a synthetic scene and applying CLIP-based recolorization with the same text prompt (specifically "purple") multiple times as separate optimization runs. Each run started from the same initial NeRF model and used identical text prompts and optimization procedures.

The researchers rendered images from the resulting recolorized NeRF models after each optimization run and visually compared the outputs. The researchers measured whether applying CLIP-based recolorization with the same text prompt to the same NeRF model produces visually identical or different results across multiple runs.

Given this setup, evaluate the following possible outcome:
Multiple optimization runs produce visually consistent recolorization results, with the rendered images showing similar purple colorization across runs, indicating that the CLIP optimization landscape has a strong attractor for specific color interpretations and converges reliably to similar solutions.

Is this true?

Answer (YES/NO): NO